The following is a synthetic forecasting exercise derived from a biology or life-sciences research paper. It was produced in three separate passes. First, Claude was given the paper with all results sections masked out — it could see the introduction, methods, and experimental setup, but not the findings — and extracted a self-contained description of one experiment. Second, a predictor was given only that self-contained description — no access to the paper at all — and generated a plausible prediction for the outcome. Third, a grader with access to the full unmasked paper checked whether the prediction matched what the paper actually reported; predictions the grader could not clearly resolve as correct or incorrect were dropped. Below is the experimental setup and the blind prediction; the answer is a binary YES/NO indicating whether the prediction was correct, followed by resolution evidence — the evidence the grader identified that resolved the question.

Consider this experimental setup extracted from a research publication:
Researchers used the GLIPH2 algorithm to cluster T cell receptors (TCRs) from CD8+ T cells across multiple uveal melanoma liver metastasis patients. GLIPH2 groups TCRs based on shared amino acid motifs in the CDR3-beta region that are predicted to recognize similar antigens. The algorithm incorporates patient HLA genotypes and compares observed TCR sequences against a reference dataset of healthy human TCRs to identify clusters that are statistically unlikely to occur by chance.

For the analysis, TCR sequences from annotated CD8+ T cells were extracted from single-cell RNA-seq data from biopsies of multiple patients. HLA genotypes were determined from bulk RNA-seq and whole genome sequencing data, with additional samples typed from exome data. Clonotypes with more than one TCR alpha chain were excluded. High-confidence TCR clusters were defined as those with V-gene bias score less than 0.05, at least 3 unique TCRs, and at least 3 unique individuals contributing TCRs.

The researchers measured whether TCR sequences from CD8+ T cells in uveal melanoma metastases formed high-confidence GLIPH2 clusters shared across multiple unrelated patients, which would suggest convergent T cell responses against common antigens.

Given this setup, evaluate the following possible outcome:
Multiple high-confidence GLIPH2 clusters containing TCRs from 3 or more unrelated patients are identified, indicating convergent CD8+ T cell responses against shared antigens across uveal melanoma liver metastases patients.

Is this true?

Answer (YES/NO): YES